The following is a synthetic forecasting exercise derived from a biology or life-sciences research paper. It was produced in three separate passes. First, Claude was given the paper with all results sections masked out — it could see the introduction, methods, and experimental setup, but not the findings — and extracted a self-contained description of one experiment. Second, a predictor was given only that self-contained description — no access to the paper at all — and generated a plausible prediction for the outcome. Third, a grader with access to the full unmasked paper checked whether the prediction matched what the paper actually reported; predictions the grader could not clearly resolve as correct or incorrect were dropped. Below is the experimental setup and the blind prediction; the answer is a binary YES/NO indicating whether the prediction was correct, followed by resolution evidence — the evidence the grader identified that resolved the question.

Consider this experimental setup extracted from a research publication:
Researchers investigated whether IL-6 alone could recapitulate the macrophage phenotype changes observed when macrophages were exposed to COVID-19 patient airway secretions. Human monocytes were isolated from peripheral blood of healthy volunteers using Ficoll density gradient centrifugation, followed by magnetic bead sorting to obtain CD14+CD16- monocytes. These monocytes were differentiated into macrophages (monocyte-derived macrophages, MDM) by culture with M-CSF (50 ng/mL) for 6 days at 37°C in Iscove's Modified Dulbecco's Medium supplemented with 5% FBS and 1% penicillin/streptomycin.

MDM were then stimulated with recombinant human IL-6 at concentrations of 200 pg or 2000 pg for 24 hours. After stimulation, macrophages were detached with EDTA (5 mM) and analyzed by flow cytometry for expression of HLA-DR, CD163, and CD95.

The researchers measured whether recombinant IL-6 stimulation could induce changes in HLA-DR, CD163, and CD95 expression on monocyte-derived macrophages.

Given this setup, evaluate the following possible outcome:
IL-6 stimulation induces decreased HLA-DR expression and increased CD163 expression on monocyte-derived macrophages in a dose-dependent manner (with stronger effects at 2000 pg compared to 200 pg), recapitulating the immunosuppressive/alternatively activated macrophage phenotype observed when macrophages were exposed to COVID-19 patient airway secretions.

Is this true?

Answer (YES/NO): NO